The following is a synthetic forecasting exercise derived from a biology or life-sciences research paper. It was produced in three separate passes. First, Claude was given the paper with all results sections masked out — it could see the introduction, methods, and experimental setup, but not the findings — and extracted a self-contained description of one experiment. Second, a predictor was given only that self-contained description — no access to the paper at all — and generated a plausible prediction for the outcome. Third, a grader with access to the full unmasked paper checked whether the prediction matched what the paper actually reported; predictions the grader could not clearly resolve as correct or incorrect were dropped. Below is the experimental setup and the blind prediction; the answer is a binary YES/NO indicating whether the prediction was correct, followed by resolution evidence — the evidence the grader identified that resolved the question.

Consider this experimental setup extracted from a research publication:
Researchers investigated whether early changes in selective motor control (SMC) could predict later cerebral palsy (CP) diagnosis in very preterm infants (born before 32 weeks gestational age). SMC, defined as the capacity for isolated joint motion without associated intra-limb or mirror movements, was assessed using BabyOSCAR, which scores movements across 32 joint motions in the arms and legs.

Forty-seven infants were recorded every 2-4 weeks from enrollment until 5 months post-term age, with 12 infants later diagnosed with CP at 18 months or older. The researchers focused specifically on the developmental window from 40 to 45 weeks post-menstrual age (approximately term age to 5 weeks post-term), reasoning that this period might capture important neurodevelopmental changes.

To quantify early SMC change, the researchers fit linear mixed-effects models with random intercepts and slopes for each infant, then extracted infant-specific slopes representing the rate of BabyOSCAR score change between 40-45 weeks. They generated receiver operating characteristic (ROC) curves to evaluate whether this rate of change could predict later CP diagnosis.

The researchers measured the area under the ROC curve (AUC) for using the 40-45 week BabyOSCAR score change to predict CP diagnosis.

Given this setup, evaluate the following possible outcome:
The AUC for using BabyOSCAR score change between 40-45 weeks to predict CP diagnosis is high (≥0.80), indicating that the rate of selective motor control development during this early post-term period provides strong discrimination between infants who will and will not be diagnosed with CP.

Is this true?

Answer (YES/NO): YES